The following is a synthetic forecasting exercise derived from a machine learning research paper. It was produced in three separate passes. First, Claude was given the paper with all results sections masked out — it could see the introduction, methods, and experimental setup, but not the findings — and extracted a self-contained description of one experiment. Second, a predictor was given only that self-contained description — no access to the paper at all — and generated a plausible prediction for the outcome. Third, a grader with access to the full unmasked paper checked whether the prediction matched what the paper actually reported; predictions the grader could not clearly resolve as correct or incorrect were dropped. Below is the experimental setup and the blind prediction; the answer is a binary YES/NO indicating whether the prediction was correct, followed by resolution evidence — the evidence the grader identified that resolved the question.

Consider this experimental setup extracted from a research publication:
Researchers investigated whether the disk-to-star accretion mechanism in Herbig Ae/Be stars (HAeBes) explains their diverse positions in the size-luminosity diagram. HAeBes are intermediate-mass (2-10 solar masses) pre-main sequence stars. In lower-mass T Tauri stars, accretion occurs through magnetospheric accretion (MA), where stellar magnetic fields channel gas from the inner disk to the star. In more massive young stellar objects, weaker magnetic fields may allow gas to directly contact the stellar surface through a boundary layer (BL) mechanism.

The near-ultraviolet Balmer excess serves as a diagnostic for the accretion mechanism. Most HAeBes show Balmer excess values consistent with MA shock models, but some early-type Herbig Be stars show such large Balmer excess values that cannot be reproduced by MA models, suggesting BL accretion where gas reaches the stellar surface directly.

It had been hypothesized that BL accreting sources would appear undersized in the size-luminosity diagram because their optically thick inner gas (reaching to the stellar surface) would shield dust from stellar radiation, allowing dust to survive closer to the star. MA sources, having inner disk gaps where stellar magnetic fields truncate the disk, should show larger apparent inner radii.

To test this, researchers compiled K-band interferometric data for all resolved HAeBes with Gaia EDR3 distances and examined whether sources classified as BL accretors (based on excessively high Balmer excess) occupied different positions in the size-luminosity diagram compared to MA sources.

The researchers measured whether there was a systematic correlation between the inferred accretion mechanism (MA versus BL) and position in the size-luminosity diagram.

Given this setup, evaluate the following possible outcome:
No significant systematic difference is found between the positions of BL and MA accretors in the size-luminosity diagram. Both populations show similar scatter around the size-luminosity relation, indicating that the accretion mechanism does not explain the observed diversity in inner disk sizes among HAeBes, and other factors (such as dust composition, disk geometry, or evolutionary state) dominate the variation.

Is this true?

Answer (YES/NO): YES